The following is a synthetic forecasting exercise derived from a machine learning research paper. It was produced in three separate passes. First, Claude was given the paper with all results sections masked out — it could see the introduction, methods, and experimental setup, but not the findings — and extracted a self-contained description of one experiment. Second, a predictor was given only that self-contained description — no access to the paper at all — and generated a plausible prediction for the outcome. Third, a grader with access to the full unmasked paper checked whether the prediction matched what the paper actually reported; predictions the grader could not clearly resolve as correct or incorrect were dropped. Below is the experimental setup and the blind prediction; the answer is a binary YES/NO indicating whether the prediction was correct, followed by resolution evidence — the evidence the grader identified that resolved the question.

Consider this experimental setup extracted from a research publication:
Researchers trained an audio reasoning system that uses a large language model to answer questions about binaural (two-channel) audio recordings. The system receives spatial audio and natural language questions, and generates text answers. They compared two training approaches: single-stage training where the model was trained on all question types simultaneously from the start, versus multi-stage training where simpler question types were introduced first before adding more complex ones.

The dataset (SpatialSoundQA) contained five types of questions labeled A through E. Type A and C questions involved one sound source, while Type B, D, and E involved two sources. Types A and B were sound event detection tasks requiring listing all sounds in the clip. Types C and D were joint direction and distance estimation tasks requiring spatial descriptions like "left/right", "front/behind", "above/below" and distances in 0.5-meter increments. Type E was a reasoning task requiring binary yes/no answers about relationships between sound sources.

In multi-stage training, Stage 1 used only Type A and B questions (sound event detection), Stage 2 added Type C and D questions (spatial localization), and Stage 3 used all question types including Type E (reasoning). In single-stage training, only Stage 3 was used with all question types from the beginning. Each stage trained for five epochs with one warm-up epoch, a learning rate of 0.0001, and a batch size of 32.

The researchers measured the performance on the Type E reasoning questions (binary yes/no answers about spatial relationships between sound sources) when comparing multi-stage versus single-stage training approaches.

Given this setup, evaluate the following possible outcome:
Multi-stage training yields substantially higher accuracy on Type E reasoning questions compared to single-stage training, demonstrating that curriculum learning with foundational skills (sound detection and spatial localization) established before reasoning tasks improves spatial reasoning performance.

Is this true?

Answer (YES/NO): NO